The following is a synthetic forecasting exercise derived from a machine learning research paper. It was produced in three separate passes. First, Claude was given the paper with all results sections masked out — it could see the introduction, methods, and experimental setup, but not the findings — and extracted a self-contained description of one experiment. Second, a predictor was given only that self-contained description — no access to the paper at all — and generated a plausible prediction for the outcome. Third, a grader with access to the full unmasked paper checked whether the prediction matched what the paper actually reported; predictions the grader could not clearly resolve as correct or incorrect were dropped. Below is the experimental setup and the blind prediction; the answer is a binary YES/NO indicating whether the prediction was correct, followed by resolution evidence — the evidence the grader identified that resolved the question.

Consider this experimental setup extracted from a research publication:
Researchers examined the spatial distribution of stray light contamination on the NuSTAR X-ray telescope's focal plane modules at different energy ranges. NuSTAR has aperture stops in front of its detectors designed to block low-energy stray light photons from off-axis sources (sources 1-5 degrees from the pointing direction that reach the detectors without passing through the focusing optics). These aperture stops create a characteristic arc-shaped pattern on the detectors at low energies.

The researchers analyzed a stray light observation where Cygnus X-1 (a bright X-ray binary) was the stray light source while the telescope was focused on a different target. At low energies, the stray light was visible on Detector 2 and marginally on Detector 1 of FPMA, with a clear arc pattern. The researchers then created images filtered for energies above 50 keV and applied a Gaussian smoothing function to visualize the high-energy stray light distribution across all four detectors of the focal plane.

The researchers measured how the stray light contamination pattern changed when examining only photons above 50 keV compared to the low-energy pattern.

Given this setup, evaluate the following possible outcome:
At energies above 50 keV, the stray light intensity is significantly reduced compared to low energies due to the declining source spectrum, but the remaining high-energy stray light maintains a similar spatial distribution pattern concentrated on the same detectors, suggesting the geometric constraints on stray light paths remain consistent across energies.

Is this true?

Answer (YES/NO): NO